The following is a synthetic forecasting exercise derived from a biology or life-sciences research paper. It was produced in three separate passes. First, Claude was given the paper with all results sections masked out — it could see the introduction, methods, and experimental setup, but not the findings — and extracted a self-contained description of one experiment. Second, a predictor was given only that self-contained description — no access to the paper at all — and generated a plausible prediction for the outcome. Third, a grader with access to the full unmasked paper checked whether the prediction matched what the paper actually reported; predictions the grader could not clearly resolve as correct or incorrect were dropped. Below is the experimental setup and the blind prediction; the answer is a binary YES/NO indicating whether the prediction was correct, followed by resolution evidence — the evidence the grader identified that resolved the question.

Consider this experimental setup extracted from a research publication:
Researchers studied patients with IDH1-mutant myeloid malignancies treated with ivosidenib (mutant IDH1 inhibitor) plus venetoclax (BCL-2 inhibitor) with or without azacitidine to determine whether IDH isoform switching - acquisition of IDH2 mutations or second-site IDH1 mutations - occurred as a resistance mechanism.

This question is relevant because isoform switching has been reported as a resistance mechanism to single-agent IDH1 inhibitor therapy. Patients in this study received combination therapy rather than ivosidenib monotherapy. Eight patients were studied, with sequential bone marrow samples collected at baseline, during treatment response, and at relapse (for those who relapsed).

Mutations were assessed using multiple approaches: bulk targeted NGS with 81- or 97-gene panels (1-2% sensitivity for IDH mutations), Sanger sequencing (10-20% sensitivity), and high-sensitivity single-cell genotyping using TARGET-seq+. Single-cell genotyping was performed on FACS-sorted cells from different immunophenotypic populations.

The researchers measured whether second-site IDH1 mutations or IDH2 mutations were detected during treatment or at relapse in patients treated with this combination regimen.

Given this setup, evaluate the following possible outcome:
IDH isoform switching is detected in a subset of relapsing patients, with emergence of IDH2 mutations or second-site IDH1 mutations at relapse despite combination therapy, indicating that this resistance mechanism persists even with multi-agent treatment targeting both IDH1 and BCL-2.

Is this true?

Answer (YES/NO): NO